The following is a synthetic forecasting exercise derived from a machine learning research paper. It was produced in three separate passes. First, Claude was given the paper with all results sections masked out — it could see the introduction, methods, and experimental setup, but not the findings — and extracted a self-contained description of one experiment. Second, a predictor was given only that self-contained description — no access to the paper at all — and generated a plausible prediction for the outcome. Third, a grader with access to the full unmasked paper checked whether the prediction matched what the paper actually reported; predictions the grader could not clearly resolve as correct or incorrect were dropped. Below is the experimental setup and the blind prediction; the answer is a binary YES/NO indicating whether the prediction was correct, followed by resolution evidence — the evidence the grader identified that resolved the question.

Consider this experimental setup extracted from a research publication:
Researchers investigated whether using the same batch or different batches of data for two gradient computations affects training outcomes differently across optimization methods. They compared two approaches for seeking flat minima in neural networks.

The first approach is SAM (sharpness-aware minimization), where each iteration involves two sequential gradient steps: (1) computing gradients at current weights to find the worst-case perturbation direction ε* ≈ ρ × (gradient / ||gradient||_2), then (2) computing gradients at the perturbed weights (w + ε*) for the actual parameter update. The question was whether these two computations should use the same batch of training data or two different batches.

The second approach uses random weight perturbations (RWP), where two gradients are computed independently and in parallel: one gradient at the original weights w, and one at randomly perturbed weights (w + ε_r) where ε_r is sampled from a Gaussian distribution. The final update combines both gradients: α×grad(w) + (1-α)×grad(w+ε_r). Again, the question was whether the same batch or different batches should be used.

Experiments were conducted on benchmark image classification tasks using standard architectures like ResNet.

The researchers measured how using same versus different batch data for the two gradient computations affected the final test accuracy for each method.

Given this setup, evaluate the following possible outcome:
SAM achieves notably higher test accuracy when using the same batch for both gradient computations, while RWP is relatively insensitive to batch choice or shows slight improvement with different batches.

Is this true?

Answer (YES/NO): YES